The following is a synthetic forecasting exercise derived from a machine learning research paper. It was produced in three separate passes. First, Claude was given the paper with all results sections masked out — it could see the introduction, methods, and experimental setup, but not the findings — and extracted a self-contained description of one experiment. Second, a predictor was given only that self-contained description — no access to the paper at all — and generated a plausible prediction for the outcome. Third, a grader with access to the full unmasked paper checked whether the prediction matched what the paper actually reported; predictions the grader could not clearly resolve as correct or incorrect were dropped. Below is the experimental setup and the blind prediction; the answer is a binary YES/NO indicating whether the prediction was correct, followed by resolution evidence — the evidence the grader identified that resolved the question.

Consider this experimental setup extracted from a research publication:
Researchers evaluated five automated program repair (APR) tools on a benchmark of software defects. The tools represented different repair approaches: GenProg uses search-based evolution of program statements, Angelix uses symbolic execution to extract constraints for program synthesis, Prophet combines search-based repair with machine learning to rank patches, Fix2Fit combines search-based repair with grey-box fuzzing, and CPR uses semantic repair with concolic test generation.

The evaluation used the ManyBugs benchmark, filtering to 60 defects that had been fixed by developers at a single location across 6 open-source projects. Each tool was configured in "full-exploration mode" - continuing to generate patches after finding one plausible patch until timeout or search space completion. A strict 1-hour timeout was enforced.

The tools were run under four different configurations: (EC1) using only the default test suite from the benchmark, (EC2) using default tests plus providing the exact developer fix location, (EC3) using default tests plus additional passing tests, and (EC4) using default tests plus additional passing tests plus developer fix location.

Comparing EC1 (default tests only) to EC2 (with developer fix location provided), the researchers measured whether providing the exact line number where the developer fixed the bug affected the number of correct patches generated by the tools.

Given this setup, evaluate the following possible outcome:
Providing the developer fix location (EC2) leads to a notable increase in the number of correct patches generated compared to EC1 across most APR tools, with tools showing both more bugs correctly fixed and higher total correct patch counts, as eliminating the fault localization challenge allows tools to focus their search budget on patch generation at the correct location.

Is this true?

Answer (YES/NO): NO